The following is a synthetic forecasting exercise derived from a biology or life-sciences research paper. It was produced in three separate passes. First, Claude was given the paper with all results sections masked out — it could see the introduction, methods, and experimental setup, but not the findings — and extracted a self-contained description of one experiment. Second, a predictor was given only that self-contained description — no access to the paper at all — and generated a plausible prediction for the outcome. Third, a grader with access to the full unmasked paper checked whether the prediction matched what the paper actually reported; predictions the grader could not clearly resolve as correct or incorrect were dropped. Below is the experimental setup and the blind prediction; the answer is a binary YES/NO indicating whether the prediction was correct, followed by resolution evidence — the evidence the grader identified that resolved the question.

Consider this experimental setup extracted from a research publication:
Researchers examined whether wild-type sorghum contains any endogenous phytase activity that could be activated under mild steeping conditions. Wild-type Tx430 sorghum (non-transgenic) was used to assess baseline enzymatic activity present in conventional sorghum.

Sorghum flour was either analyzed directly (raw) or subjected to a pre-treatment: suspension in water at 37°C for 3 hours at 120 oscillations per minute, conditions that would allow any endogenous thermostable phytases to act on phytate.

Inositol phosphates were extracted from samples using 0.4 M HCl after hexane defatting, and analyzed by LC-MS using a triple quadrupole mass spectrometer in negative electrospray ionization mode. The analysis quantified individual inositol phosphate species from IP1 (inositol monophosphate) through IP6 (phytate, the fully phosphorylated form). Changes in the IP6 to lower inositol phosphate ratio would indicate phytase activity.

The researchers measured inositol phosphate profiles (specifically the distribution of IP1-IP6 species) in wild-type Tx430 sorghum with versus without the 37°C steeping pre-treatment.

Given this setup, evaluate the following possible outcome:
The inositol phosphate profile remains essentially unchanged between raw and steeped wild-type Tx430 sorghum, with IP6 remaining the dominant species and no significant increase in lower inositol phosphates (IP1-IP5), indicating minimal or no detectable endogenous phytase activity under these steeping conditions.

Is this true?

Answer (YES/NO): NO